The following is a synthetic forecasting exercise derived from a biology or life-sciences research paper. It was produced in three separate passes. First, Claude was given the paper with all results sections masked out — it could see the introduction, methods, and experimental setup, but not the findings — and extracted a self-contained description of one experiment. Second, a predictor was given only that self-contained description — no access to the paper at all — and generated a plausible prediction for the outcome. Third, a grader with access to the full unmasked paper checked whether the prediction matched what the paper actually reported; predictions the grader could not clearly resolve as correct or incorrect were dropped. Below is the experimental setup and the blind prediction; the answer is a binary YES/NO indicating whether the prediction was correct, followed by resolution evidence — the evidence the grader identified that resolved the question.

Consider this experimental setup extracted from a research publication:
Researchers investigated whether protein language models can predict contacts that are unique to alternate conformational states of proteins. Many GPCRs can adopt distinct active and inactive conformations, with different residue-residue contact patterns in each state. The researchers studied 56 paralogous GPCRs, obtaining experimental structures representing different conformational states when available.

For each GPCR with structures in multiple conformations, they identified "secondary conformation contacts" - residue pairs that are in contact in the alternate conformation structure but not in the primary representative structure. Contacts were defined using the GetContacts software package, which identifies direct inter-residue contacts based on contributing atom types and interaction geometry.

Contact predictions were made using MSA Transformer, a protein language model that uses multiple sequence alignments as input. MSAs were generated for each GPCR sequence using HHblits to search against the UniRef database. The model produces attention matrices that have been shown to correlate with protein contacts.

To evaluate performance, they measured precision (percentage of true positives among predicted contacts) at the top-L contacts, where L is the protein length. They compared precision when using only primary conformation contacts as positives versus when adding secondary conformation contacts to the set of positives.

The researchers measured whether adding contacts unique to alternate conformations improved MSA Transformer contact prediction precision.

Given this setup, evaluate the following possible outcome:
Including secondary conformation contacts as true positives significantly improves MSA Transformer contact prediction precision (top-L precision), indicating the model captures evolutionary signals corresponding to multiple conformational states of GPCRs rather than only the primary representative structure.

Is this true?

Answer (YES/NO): YES